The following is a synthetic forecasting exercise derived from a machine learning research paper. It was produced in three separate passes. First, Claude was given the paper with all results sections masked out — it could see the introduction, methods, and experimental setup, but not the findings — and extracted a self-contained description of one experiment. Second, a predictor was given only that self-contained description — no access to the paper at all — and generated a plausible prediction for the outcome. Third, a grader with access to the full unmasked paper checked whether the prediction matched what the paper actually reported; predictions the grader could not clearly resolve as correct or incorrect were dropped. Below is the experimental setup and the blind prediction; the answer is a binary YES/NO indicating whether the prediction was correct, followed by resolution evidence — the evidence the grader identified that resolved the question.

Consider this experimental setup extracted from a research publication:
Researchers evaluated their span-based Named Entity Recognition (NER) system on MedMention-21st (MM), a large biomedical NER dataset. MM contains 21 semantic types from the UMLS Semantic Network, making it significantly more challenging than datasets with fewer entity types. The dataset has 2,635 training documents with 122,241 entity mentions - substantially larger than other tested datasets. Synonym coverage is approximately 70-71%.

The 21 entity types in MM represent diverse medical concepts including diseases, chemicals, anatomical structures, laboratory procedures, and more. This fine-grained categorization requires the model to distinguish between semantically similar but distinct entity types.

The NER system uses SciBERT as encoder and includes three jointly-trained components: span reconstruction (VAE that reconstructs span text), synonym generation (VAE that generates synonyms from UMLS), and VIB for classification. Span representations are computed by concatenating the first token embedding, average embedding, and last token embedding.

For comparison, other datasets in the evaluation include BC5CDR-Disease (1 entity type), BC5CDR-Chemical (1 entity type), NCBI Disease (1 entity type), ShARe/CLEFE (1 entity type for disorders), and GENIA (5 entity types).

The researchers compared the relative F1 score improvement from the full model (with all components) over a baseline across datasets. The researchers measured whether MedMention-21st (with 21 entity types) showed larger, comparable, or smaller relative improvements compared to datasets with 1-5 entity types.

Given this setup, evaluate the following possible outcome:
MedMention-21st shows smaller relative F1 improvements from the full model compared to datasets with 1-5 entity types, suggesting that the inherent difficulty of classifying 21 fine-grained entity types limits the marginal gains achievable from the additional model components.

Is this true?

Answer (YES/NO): NO